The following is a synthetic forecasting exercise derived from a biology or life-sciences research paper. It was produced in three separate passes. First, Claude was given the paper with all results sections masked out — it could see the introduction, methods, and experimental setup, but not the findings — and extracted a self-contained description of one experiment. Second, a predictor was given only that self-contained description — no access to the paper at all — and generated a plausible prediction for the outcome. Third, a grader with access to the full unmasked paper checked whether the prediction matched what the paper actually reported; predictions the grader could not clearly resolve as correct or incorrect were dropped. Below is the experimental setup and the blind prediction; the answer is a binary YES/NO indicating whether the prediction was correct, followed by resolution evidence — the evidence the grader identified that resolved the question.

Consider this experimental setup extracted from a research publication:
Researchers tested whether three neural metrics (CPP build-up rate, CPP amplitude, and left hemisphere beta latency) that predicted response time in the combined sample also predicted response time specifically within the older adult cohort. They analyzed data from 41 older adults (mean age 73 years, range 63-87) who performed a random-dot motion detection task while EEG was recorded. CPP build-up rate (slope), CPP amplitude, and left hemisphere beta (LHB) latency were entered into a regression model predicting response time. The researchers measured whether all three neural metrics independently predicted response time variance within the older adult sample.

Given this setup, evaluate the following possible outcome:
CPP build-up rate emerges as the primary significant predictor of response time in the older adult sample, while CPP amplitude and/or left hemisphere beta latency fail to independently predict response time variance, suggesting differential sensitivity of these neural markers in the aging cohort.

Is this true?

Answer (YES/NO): NO